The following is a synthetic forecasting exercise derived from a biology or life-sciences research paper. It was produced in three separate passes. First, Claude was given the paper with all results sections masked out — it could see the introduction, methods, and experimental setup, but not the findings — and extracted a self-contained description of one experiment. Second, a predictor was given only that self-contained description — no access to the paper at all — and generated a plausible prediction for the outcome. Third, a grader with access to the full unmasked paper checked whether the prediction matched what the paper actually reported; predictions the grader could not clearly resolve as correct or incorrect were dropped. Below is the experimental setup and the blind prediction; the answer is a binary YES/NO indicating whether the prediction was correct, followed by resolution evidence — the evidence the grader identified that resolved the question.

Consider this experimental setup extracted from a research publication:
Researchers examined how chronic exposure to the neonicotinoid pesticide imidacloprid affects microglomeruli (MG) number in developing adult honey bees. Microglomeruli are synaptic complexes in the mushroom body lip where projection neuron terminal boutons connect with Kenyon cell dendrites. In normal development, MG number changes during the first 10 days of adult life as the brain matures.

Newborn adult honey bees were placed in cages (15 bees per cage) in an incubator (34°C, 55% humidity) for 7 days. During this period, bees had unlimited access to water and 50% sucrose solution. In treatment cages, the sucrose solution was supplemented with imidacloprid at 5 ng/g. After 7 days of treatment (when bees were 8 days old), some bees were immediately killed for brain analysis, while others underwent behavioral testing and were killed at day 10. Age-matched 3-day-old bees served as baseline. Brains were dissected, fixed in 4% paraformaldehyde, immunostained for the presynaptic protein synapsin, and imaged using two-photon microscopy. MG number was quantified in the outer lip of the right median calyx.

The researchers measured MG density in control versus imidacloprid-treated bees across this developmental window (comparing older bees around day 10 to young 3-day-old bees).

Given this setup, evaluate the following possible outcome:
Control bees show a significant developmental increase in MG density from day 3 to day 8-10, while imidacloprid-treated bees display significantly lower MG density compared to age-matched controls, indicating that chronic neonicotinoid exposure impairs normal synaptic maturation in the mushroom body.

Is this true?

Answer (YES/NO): NO